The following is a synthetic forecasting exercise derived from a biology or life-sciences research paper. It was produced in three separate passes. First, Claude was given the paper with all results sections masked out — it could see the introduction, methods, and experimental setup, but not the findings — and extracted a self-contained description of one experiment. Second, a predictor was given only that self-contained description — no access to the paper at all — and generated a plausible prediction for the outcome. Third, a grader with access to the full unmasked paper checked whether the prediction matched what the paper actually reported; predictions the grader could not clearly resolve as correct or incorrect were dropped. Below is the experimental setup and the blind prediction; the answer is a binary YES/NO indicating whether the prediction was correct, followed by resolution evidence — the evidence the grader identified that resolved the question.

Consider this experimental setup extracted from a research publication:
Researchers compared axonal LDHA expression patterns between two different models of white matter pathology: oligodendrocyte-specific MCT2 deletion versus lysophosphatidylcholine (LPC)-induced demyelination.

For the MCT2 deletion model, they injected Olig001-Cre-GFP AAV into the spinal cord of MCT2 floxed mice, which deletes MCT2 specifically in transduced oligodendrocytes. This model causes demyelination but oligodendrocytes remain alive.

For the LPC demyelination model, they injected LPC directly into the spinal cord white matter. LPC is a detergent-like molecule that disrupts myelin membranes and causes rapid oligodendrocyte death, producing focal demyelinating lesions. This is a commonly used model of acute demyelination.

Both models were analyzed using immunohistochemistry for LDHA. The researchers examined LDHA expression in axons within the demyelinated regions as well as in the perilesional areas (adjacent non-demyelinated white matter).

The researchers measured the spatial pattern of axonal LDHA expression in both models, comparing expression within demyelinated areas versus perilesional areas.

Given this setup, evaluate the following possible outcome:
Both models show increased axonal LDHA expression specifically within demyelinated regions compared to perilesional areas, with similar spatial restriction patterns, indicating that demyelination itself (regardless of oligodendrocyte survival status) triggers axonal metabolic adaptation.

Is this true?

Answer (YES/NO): NO